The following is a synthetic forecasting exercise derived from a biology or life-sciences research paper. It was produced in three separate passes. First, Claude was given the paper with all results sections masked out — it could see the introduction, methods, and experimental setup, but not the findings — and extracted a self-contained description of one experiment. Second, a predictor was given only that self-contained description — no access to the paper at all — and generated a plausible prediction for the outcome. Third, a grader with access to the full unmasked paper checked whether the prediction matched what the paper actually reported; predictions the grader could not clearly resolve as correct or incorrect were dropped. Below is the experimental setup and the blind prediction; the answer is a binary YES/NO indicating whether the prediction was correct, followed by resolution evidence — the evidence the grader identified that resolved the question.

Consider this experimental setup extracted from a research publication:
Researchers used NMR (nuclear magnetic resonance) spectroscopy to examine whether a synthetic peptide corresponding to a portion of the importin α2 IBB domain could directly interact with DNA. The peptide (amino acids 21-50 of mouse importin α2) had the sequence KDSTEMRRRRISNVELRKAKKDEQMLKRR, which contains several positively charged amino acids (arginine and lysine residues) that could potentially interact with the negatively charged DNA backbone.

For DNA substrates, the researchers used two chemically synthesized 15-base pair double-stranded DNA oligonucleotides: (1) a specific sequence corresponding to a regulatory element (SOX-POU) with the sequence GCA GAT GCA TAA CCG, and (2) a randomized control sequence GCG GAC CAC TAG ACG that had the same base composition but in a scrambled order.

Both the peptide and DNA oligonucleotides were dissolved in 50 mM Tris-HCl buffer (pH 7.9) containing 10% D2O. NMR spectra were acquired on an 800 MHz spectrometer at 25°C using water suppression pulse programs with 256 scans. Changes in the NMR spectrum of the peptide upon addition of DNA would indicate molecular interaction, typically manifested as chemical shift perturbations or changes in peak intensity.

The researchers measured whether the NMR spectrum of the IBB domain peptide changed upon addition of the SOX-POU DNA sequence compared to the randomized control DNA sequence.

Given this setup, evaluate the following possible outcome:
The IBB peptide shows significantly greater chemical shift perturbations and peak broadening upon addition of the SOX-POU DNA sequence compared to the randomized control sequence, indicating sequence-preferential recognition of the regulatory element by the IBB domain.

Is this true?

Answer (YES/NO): NO